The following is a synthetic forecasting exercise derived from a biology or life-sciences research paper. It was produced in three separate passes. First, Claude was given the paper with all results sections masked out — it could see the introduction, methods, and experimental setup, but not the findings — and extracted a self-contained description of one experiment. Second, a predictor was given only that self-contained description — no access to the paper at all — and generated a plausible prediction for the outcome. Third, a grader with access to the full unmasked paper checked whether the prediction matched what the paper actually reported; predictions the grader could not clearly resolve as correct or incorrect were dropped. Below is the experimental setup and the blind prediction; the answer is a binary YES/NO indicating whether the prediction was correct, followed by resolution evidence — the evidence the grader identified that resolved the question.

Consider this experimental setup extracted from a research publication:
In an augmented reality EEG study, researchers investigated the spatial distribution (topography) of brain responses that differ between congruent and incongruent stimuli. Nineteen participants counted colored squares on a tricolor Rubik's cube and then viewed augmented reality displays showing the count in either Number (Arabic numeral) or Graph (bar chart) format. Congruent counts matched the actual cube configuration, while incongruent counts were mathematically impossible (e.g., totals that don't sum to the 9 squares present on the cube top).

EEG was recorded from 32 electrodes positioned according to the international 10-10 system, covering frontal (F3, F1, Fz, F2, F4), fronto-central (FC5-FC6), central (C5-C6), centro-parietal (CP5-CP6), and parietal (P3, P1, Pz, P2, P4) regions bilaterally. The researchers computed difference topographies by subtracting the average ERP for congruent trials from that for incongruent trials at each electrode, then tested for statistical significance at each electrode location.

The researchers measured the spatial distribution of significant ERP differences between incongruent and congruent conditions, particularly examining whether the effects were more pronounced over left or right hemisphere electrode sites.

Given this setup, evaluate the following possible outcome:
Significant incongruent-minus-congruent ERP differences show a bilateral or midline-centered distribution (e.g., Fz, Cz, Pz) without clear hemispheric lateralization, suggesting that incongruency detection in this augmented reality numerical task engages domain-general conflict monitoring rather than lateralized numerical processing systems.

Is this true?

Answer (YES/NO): NO